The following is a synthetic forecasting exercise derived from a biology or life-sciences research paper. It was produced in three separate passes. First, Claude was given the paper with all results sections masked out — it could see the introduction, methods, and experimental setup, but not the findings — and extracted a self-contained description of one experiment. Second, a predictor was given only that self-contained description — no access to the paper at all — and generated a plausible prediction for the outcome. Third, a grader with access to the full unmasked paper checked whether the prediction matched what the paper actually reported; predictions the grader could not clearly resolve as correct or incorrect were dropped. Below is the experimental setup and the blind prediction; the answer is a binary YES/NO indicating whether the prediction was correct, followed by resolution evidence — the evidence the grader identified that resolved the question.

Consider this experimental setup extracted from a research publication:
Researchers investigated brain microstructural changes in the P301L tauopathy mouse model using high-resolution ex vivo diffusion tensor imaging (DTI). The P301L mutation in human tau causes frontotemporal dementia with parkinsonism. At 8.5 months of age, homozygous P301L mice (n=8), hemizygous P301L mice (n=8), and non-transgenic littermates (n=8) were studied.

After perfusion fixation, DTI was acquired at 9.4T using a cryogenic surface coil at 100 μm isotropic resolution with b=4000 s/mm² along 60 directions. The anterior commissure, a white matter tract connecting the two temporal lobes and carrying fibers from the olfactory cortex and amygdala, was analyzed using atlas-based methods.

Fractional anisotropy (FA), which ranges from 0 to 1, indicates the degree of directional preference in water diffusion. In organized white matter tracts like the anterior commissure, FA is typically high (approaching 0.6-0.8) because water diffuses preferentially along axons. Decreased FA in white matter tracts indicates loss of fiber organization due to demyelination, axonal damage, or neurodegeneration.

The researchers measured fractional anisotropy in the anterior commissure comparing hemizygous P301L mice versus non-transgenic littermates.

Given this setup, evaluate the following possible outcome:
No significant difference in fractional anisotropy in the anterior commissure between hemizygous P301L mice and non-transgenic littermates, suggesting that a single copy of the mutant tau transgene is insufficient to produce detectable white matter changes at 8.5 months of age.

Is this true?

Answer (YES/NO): YES